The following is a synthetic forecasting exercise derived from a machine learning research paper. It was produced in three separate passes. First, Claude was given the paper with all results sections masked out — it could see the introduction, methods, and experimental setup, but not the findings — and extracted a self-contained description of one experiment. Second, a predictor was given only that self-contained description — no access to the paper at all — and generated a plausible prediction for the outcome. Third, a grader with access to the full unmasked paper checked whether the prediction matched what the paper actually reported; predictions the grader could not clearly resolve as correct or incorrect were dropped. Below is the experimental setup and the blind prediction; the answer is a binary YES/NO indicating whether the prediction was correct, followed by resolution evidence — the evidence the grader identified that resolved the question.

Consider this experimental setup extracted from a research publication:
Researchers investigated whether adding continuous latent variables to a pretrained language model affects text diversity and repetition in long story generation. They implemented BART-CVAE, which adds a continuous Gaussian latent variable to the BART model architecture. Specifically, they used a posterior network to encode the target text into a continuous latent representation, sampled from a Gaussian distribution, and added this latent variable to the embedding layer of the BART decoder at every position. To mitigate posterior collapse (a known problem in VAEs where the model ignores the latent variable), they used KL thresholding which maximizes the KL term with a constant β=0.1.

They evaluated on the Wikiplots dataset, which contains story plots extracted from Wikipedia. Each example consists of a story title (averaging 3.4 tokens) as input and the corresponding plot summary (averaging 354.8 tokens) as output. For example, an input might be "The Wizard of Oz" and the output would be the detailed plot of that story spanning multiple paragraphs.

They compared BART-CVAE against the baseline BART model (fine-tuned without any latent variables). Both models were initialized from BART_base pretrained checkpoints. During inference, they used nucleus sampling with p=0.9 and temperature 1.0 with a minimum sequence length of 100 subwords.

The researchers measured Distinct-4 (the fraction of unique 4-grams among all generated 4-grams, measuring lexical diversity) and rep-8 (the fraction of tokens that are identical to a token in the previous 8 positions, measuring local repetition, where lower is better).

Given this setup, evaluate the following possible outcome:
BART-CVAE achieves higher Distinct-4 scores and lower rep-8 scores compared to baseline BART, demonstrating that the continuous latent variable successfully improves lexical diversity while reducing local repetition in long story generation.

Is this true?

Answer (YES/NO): NO